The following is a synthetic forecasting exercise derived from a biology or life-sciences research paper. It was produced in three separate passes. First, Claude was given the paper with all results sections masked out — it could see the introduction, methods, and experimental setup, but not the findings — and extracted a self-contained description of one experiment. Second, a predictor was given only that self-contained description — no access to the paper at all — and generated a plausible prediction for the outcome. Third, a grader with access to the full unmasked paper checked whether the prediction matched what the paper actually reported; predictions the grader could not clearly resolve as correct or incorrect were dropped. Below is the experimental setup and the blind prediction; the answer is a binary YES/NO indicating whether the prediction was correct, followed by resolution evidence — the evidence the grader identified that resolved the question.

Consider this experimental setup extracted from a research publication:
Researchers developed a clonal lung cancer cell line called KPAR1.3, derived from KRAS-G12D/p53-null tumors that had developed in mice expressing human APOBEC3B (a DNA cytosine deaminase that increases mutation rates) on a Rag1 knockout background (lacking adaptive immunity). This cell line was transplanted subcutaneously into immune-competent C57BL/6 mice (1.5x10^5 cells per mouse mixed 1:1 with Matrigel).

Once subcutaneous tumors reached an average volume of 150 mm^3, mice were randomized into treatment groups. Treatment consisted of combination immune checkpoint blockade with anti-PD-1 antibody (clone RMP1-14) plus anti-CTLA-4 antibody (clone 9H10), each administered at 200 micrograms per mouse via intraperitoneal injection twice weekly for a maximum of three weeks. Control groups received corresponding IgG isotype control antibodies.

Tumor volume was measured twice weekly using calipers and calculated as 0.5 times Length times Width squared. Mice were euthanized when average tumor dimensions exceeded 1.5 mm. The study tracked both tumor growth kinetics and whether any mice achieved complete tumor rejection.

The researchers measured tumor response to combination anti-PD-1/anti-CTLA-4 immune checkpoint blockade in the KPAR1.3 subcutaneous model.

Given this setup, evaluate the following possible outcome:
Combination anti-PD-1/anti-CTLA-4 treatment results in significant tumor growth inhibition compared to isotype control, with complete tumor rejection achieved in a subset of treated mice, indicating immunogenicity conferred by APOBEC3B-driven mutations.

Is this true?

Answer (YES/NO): YES